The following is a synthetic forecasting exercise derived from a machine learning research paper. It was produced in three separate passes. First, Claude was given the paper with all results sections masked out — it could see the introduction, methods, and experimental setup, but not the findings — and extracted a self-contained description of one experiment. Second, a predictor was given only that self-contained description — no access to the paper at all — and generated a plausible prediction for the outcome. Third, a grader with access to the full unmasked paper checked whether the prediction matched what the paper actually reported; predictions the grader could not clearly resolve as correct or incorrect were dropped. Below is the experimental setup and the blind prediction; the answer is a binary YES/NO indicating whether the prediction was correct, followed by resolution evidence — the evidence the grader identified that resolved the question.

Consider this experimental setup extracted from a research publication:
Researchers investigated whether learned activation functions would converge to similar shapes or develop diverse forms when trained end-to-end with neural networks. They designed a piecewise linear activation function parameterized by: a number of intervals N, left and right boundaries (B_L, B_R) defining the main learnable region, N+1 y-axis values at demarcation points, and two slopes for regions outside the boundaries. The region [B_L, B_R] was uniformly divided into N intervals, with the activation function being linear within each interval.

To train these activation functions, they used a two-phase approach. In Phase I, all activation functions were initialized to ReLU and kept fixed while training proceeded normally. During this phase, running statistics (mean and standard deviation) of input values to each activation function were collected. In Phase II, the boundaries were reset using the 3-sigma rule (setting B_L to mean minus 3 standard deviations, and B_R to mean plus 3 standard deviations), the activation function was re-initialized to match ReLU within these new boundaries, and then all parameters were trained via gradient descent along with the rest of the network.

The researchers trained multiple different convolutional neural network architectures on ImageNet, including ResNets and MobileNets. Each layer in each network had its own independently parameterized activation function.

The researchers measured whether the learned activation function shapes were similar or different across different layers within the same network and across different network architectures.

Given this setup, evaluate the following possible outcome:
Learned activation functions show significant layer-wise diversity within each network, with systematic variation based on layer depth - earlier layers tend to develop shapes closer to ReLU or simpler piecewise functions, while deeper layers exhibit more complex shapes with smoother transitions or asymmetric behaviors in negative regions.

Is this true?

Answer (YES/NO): NO